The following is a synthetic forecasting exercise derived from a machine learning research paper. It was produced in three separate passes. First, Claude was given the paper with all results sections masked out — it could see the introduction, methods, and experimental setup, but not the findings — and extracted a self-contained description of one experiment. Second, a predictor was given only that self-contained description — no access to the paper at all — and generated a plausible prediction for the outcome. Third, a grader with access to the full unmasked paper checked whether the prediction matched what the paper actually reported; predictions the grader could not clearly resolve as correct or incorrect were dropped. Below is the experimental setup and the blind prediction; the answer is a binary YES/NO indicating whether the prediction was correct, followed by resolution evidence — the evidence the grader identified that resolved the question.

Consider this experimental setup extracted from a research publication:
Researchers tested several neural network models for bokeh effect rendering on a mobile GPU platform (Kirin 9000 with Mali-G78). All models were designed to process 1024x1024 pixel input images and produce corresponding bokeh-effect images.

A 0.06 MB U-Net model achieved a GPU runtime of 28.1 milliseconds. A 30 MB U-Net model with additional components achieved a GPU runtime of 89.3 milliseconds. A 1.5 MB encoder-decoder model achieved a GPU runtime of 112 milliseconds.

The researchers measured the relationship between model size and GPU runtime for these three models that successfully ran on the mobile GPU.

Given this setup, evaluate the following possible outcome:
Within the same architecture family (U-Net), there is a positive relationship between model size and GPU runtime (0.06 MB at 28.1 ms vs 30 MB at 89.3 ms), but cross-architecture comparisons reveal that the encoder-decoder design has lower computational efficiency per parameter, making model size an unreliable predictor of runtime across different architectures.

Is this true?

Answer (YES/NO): NO